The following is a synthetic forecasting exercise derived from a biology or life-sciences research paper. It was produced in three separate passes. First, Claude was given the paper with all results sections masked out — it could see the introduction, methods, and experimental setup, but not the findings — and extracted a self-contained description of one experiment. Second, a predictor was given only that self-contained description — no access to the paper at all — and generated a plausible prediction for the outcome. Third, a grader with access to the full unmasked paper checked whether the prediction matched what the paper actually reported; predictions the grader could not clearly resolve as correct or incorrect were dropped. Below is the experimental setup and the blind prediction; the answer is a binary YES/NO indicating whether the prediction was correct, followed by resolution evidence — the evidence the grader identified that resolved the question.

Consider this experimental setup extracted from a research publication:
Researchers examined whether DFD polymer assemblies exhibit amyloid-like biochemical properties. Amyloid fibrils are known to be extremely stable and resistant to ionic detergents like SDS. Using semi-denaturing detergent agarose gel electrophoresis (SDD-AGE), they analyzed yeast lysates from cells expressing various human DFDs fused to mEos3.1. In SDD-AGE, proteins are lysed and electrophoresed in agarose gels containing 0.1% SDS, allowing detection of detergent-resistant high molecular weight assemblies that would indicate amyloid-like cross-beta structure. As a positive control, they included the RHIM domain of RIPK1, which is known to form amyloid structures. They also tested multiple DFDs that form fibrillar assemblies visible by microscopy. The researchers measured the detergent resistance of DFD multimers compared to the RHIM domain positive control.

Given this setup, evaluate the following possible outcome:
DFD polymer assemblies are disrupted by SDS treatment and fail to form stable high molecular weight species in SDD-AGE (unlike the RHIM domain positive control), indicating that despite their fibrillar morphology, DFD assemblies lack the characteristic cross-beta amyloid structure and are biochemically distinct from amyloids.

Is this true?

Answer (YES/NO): YES